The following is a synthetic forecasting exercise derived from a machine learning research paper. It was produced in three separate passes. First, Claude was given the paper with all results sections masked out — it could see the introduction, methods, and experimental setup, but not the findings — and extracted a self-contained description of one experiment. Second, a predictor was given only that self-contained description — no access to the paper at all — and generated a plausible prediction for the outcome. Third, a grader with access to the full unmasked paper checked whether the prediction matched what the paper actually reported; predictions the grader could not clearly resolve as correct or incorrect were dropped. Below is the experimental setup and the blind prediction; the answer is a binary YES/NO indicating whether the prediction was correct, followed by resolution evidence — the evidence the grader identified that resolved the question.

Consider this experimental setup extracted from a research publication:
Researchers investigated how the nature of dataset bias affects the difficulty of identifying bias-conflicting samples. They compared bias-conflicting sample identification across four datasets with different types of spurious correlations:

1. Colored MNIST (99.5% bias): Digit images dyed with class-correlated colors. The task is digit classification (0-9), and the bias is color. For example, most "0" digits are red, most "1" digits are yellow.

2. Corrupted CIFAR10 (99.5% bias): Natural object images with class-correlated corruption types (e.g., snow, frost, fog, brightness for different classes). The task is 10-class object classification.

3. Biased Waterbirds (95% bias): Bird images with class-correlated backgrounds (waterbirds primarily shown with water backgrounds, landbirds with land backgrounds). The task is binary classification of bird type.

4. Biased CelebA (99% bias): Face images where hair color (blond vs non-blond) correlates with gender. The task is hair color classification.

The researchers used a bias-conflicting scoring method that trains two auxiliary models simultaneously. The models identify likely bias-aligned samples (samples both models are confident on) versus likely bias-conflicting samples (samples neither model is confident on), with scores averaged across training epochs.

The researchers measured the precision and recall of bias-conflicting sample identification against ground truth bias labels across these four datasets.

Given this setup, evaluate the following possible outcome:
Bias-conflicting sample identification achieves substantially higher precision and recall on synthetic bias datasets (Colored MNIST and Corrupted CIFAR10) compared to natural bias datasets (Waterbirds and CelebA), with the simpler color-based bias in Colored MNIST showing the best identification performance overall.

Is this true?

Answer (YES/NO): NO